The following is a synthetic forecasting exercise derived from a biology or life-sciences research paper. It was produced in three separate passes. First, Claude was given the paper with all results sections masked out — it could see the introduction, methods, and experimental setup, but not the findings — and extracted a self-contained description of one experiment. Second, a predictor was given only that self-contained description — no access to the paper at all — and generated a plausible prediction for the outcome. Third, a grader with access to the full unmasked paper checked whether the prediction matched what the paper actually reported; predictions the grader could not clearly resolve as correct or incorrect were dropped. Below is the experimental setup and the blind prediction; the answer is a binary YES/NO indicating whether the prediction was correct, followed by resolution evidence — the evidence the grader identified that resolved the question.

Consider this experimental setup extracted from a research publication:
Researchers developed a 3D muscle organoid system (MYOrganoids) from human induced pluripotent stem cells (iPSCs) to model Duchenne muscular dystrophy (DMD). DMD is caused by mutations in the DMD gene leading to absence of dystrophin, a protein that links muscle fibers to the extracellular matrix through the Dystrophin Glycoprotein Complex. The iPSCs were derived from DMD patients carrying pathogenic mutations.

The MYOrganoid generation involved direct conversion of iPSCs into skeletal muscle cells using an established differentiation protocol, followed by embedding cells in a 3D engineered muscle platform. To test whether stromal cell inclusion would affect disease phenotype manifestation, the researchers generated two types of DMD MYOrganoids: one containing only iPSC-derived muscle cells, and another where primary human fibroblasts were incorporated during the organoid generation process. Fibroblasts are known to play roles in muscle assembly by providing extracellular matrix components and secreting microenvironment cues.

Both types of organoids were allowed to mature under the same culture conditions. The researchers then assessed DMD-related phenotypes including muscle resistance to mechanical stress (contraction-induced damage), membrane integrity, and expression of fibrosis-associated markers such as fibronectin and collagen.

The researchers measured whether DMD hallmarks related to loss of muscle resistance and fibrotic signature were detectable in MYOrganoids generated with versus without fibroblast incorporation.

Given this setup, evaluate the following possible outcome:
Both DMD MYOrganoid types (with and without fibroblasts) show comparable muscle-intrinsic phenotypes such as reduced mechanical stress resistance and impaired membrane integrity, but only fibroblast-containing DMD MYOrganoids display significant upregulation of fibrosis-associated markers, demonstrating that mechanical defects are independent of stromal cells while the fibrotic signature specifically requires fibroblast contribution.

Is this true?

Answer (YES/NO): NO